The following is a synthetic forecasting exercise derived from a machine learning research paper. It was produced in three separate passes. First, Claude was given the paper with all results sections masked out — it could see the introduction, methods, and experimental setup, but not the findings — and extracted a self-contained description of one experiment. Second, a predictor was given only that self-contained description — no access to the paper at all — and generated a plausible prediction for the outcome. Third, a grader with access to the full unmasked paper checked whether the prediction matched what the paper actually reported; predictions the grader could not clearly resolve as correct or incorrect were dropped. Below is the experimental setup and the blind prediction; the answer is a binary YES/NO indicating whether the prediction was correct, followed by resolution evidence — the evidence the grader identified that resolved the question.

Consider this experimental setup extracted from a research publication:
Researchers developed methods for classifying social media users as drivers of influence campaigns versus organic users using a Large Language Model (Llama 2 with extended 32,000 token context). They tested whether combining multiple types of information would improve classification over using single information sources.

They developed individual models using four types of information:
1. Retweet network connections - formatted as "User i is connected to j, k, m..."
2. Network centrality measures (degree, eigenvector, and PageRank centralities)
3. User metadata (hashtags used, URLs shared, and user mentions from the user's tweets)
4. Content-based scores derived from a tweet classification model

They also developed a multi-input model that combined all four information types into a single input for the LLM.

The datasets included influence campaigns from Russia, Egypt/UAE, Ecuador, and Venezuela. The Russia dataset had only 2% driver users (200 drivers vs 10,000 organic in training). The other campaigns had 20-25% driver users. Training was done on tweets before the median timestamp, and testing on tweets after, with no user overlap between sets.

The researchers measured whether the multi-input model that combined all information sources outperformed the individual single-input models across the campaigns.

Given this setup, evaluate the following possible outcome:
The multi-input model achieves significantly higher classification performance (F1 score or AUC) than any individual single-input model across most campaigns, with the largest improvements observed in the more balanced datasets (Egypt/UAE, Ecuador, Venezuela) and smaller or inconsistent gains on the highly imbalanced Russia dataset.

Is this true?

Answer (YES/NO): NO